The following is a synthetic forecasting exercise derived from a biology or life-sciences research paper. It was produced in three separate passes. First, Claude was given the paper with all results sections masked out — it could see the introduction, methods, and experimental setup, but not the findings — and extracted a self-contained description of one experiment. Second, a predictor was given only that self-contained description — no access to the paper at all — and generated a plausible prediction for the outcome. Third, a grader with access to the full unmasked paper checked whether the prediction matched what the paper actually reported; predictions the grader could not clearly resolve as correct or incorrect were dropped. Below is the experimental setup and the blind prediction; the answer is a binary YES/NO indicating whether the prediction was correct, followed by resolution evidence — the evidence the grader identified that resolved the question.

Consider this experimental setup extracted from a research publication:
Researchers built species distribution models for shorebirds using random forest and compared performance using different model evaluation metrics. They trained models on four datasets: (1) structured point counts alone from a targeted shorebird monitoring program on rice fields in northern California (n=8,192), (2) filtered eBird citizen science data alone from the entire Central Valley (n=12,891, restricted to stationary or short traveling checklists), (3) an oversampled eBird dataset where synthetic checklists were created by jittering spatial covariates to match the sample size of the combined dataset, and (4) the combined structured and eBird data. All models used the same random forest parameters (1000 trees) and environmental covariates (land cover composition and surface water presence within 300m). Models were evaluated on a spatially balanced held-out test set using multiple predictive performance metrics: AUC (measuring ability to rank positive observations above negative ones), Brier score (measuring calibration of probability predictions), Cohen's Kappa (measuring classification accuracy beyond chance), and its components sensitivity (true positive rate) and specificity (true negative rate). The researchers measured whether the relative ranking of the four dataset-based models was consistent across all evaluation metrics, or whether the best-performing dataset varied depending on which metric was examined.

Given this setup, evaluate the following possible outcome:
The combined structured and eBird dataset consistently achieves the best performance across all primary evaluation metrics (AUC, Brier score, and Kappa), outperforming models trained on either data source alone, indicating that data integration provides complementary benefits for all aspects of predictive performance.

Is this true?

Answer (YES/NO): YES